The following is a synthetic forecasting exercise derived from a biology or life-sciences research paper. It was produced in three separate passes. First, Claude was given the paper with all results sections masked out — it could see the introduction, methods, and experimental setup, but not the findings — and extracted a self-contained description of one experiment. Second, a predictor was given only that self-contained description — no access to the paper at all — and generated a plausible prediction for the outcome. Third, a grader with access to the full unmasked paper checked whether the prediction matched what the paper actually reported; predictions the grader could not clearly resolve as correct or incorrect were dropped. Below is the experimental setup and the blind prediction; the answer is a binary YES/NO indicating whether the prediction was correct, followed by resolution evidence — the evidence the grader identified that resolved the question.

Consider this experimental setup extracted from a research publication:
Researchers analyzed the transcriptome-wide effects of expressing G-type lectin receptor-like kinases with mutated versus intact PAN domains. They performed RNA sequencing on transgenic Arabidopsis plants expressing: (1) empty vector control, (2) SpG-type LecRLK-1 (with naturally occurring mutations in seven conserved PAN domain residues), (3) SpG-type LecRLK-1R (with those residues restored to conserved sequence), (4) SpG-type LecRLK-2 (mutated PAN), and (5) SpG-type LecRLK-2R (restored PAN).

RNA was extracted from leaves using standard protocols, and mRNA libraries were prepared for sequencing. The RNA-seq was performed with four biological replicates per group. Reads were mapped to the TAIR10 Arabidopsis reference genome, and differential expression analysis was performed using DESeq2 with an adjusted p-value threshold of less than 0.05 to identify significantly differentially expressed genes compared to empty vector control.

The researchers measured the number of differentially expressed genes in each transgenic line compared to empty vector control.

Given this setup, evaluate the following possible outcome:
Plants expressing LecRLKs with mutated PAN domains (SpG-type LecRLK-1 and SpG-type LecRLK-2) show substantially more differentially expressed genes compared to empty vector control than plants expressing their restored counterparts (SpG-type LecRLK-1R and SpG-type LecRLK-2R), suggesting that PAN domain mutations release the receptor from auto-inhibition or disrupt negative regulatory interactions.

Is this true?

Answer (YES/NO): YES